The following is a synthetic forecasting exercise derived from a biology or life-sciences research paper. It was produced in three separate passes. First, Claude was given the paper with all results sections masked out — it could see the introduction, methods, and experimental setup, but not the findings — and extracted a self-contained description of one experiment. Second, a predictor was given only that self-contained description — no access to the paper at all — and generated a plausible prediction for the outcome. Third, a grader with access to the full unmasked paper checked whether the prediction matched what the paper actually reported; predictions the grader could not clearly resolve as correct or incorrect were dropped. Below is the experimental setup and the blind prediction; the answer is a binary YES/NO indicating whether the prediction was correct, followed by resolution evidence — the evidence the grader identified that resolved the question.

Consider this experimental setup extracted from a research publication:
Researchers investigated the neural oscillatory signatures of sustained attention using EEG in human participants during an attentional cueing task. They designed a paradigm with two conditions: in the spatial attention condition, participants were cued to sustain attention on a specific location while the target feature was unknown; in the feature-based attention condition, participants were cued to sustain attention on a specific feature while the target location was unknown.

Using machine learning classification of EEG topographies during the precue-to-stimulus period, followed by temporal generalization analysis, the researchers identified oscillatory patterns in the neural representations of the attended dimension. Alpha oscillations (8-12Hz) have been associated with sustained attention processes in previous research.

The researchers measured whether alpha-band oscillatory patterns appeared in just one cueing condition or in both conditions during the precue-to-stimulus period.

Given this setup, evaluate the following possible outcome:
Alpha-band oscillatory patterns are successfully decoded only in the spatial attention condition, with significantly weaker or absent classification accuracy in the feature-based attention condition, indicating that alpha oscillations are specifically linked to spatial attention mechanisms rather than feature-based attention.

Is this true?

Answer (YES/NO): NO